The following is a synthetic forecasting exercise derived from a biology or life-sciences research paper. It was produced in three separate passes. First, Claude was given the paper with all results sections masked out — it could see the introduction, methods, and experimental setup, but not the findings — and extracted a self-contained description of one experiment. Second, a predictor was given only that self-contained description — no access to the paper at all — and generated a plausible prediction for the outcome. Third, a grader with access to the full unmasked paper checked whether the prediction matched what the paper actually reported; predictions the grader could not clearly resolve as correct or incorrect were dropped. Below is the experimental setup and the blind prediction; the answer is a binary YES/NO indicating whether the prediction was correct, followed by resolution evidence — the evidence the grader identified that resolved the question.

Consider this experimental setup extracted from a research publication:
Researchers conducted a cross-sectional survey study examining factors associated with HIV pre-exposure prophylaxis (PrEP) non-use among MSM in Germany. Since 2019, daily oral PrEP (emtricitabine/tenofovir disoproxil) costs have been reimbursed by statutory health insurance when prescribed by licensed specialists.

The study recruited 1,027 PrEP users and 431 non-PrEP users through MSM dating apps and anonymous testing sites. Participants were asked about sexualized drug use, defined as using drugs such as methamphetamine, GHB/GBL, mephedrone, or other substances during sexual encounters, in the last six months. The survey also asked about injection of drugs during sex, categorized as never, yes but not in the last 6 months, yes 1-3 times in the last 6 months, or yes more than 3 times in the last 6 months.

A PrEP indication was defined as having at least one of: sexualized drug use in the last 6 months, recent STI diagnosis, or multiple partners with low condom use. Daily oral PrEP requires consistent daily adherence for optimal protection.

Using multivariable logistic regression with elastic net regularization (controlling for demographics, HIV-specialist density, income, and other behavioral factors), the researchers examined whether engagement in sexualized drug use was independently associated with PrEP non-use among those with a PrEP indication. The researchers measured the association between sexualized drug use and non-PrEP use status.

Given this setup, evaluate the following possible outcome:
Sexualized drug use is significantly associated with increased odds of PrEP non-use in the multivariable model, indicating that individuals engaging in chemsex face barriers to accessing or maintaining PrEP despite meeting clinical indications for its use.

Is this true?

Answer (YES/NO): YES